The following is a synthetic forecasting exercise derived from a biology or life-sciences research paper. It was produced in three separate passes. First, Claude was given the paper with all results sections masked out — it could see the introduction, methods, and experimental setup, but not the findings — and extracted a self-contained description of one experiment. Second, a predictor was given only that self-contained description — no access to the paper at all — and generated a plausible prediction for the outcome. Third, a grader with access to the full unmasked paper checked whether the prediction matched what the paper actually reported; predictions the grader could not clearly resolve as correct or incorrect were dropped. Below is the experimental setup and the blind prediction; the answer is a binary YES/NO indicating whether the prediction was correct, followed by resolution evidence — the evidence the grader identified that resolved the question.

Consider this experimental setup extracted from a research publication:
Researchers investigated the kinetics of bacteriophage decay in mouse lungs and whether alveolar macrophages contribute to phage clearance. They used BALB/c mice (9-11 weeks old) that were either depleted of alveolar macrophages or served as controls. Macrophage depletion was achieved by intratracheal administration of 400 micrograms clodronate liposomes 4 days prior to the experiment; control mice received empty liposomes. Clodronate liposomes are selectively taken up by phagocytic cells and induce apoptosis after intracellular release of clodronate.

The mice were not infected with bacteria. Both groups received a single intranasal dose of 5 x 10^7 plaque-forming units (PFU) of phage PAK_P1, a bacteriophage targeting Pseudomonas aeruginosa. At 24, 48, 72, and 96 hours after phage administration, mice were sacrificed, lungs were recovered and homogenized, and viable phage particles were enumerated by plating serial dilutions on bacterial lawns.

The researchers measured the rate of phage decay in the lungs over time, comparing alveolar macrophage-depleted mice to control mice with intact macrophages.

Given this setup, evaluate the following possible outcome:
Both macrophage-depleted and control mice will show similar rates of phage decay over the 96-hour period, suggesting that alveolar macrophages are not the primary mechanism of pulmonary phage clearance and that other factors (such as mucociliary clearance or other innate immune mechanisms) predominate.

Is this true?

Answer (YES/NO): NO